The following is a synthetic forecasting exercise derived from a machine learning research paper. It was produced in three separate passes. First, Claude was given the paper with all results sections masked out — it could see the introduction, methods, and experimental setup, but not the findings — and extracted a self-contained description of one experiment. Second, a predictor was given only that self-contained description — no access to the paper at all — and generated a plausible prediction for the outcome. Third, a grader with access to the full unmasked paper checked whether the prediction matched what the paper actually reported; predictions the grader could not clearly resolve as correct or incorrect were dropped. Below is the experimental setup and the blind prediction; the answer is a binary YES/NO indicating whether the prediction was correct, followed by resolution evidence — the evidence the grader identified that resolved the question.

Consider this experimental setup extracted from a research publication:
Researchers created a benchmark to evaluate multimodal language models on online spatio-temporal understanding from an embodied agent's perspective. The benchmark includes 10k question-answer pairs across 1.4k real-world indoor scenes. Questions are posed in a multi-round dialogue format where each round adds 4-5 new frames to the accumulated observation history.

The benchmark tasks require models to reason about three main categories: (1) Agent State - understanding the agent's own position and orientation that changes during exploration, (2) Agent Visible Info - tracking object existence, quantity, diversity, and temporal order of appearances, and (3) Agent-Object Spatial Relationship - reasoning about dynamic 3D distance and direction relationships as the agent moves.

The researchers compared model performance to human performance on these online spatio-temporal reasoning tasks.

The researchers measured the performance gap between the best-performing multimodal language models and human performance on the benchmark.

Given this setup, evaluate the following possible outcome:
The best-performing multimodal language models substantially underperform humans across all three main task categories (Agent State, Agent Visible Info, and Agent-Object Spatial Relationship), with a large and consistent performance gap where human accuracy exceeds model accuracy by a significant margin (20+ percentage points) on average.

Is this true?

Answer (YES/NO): YES